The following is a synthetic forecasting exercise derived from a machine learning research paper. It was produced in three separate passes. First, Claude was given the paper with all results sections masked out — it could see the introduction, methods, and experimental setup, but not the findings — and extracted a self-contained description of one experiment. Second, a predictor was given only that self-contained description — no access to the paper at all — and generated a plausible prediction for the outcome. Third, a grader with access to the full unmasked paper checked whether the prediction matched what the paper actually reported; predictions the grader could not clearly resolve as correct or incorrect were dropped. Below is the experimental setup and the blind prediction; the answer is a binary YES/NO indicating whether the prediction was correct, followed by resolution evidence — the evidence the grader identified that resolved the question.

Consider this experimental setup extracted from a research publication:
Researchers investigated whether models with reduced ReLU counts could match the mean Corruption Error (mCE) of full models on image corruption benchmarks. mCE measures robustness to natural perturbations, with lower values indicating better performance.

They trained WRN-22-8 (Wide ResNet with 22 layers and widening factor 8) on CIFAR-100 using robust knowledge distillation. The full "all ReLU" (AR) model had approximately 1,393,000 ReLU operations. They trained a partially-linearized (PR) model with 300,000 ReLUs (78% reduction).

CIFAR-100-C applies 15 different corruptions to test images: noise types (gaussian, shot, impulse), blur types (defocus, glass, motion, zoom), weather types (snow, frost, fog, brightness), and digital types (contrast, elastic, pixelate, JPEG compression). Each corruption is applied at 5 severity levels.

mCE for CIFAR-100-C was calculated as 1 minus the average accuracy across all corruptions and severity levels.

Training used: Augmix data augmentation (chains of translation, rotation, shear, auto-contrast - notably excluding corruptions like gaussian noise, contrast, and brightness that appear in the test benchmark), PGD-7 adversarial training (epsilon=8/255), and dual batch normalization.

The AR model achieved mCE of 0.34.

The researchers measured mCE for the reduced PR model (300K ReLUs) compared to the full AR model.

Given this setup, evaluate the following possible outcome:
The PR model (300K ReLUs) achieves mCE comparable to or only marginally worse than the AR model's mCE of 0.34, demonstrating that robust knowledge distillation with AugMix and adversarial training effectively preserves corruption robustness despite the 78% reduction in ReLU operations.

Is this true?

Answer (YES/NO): NO